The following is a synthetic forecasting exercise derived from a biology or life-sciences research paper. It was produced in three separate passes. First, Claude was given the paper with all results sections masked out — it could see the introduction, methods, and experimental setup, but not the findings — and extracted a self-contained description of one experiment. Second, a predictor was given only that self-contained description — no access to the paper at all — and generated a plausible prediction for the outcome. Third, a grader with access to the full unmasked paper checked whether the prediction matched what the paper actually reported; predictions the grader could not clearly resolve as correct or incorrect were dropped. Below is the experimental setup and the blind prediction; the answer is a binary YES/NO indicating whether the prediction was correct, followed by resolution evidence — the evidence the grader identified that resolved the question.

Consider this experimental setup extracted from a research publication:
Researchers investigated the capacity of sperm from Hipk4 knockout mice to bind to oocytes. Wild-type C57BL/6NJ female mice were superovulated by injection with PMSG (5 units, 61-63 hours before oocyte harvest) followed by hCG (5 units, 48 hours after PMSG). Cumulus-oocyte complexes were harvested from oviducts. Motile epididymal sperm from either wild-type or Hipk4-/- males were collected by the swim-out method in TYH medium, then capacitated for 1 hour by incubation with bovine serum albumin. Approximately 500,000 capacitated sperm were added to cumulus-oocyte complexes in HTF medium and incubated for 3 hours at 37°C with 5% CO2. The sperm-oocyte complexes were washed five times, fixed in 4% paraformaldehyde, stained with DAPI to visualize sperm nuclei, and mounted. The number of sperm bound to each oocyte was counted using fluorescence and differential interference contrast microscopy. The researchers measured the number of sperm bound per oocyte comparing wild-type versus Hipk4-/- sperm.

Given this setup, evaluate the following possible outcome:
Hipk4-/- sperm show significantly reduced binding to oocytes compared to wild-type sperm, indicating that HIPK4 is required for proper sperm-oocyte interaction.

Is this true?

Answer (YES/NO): YES